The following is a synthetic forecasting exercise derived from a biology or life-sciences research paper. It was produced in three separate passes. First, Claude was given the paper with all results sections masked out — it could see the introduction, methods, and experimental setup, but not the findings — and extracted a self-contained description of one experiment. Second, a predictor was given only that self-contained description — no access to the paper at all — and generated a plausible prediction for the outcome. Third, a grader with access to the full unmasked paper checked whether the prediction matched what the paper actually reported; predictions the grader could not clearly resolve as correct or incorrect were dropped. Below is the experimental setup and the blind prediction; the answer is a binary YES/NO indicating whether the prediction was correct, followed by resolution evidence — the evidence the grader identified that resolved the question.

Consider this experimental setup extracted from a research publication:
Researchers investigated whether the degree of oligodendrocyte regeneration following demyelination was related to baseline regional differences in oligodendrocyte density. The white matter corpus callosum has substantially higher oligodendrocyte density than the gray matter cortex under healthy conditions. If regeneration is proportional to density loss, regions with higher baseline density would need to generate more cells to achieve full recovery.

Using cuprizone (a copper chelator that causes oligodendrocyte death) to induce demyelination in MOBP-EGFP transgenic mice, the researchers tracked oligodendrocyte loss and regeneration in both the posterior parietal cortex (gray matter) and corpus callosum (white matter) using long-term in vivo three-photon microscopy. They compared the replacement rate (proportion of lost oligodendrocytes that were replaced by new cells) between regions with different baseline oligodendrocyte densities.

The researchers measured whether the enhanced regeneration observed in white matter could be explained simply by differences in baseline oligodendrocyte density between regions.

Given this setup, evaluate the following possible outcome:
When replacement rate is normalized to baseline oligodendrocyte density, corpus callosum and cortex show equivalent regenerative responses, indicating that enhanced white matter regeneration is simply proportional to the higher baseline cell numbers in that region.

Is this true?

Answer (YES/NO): NO